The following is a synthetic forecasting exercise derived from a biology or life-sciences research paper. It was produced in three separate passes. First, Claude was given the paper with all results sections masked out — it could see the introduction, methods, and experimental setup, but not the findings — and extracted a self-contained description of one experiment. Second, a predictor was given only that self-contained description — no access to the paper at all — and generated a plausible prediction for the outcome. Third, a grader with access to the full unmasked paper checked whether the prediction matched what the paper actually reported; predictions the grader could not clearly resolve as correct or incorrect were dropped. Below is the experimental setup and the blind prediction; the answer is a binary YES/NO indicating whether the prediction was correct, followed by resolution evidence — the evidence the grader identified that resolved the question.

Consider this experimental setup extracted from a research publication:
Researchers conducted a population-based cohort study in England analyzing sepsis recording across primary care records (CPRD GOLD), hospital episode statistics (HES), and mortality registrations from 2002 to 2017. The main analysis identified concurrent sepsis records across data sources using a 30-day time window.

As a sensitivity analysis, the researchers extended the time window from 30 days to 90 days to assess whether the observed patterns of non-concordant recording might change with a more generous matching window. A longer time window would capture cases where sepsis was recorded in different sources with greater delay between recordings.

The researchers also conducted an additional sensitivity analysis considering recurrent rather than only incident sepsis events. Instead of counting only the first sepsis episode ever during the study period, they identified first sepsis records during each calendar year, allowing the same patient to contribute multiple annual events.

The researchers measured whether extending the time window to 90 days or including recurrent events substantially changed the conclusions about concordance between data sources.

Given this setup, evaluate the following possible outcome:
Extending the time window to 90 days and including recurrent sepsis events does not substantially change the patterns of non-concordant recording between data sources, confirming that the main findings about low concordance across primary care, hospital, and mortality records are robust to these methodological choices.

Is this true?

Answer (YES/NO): YES